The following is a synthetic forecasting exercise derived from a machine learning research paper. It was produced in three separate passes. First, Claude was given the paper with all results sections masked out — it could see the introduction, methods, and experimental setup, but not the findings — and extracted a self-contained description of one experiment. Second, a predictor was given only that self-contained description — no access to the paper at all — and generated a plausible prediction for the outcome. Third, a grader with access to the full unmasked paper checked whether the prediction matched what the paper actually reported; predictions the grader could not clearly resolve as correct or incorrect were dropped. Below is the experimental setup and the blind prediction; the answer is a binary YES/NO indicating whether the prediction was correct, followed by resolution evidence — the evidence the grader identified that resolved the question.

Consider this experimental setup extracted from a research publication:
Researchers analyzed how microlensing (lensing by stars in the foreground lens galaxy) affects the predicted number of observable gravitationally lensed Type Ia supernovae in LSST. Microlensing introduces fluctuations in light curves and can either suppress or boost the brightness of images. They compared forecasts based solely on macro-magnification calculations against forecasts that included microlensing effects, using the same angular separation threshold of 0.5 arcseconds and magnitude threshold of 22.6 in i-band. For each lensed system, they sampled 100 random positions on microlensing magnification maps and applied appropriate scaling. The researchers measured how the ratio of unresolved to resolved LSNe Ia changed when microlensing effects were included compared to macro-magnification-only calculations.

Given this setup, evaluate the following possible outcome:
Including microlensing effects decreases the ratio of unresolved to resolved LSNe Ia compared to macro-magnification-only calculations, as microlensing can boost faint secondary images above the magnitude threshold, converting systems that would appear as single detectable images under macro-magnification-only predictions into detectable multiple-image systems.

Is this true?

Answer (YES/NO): NO